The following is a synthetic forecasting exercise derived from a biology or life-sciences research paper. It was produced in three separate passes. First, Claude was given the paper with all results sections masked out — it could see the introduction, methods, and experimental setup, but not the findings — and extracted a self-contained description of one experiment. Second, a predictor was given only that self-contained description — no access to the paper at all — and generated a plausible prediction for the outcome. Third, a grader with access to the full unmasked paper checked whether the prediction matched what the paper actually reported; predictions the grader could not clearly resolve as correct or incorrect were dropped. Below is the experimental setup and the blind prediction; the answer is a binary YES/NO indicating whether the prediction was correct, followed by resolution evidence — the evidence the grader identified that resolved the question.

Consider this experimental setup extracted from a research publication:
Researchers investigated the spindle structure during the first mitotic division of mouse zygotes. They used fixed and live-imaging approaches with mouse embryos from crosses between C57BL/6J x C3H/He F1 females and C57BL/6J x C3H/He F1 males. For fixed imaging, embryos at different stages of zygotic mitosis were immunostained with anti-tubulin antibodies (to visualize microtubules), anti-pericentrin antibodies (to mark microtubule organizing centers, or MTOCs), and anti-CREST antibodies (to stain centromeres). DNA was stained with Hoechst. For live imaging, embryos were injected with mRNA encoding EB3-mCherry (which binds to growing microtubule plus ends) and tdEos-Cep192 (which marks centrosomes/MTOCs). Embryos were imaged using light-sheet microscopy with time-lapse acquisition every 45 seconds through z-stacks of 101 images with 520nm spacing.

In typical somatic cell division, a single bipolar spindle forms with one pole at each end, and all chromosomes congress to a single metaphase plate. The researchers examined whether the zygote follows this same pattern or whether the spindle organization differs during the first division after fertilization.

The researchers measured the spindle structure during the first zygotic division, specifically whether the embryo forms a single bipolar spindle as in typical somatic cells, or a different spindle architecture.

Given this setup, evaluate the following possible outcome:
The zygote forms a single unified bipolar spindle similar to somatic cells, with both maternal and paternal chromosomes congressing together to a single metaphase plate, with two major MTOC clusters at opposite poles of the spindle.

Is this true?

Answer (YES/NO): NO